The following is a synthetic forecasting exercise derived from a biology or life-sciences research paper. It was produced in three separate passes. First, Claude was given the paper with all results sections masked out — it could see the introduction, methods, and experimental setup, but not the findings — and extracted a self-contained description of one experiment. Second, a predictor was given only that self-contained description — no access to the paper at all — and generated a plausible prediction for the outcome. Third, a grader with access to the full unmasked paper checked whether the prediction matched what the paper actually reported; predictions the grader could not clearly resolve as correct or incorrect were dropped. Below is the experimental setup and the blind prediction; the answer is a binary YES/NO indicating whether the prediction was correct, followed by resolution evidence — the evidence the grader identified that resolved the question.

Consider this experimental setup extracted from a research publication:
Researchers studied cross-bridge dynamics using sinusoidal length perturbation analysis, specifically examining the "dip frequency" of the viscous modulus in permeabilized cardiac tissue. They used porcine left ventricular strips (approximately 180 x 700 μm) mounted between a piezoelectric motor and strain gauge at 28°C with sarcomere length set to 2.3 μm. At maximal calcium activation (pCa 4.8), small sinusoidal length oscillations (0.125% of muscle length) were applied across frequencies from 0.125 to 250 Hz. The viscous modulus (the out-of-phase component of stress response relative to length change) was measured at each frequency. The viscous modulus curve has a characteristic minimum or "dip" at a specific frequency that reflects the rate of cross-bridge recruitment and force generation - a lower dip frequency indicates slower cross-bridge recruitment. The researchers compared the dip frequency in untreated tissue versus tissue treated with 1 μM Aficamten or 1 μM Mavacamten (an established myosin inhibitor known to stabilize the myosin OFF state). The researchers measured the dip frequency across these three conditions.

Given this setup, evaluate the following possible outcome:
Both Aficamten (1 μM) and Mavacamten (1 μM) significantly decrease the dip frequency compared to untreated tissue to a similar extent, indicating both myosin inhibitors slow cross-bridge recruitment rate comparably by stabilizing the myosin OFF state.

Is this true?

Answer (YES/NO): NO